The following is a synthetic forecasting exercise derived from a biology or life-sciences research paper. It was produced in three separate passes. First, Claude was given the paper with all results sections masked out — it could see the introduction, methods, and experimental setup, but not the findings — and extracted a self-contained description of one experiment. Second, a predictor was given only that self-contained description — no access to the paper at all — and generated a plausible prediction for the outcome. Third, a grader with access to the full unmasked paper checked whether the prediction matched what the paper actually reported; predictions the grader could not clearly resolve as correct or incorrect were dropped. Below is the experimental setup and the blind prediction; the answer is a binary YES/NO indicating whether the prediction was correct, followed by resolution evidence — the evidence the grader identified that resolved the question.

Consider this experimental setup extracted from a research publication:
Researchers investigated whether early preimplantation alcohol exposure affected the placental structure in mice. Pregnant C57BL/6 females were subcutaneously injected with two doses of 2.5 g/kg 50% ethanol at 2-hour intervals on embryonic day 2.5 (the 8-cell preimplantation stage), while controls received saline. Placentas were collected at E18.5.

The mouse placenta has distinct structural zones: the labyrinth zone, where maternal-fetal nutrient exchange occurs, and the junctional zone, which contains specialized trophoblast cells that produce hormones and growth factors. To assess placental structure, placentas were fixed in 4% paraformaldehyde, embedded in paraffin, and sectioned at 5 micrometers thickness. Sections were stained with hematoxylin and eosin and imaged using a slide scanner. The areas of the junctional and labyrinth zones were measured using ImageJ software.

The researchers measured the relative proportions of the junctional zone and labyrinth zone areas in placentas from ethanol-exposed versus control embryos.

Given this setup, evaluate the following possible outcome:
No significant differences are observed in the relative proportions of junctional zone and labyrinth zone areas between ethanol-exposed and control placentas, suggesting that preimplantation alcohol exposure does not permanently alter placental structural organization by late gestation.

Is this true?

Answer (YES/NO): YES